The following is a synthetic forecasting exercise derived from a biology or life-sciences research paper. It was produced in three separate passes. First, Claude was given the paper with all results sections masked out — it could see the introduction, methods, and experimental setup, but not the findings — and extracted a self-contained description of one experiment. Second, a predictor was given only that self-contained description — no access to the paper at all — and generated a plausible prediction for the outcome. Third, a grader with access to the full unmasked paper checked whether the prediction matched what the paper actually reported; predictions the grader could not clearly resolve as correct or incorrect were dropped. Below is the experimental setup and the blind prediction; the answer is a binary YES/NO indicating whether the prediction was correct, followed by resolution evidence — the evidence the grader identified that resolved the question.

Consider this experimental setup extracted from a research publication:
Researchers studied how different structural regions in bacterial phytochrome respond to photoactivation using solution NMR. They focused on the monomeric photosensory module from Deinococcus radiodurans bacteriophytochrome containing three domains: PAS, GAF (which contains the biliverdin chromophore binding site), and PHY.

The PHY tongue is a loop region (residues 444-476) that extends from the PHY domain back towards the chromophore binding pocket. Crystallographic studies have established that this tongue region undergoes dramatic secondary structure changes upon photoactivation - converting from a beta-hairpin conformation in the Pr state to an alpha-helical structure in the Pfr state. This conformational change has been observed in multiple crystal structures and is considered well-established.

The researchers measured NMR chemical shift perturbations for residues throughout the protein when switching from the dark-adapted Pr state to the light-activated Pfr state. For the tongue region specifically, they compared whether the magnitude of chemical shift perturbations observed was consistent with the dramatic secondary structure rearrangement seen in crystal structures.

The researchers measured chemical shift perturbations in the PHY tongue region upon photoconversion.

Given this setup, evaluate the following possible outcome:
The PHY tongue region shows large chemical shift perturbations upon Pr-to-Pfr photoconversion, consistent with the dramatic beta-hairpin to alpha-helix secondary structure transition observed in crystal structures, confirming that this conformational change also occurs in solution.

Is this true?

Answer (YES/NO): NO